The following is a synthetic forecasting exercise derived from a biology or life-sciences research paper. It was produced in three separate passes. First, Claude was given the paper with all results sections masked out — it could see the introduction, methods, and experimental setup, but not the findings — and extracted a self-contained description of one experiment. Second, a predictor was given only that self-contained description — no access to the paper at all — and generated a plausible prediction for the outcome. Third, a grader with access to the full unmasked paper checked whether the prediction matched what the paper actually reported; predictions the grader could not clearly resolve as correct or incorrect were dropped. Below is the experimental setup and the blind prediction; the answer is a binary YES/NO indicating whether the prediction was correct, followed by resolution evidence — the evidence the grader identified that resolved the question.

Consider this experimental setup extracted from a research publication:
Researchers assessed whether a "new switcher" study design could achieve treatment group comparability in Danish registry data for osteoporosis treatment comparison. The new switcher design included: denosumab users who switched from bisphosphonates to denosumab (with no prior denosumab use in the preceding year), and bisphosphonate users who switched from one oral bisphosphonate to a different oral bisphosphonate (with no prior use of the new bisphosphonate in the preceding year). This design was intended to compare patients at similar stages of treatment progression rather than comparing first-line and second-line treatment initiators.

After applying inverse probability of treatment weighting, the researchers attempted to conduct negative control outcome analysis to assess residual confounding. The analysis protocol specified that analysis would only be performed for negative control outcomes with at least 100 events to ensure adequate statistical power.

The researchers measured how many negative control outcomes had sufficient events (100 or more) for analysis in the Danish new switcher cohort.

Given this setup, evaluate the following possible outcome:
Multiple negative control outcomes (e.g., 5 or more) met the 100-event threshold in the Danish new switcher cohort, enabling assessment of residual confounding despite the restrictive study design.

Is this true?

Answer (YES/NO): NO